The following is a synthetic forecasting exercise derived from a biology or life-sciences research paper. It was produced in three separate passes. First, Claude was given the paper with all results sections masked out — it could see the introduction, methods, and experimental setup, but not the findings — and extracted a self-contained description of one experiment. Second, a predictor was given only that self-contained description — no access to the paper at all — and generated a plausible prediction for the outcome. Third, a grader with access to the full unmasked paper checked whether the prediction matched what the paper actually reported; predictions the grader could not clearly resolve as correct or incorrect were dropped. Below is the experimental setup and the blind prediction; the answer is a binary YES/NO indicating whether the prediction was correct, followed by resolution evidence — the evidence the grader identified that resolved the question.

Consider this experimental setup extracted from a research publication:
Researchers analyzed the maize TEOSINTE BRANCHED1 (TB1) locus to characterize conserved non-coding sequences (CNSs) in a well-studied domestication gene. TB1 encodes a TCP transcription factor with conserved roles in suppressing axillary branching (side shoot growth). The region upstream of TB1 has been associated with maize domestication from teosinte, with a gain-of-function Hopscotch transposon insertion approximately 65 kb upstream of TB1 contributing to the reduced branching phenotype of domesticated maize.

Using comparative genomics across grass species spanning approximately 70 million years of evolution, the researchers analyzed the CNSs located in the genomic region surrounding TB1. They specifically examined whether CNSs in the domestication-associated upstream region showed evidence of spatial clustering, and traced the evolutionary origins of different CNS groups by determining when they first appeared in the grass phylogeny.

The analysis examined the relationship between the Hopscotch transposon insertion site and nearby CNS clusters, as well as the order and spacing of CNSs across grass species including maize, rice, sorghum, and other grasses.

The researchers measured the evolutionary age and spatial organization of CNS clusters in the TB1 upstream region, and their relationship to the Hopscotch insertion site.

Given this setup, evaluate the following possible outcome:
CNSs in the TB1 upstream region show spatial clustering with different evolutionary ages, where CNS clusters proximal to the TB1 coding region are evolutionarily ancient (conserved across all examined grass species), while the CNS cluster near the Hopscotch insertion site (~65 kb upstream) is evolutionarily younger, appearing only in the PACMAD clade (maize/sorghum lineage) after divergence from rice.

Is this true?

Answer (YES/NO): NO